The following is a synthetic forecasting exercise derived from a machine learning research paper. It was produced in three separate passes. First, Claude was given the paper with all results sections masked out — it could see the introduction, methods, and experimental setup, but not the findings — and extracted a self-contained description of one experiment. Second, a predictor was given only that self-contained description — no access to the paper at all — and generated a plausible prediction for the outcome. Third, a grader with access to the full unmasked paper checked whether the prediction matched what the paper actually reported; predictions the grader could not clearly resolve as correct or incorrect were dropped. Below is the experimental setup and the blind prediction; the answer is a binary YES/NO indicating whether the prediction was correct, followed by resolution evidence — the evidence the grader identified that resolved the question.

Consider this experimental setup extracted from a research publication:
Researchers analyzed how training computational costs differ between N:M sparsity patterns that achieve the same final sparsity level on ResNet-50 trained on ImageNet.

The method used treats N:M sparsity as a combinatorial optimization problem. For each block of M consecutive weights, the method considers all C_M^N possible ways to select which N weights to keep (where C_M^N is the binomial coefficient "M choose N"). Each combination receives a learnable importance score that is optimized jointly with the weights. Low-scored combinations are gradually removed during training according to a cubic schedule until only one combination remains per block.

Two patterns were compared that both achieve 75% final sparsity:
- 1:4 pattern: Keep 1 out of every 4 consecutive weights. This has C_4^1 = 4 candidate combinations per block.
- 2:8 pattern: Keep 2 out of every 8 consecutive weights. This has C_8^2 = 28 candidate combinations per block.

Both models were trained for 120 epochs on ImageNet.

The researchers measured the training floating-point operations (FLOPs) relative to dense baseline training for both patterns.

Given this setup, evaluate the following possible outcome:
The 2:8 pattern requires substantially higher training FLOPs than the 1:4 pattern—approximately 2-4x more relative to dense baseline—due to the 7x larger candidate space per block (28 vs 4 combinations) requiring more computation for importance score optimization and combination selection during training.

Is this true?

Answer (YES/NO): NO